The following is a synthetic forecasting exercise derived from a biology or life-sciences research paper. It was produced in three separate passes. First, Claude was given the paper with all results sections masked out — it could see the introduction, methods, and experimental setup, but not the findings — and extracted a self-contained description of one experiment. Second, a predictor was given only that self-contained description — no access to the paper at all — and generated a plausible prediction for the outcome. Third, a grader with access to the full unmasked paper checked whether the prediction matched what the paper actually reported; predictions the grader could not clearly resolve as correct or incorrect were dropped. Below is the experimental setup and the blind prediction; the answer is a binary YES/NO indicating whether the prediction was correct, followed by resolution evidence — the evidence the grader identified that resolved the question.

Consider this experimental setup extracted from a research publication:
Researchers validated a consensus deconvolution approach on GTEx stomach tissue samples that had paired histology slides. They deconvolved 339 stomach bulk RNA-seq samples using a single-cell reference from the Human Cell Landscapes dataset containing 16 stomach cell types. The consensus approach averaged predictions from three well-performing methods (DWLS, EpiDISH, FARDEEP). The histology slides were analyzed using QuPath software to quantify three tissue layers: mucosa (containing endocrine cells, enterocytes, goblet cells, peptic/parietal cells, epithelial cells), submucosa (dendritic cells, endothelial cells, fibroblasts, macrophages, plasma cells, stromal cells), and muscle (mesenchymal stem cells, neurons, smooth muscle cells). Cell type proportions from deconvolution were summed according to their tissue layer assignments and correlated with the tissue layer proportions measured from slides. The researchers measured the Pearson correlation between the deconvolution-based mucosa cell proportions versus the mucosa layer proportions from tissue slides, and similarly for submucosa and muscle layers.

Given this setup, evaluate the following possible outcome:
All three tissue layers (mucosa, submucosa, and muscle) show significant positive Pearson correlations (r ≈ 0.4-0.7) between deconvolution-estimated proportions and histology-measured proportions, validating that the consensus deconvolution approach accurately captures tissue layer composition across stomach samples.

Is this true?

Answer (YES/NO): NO